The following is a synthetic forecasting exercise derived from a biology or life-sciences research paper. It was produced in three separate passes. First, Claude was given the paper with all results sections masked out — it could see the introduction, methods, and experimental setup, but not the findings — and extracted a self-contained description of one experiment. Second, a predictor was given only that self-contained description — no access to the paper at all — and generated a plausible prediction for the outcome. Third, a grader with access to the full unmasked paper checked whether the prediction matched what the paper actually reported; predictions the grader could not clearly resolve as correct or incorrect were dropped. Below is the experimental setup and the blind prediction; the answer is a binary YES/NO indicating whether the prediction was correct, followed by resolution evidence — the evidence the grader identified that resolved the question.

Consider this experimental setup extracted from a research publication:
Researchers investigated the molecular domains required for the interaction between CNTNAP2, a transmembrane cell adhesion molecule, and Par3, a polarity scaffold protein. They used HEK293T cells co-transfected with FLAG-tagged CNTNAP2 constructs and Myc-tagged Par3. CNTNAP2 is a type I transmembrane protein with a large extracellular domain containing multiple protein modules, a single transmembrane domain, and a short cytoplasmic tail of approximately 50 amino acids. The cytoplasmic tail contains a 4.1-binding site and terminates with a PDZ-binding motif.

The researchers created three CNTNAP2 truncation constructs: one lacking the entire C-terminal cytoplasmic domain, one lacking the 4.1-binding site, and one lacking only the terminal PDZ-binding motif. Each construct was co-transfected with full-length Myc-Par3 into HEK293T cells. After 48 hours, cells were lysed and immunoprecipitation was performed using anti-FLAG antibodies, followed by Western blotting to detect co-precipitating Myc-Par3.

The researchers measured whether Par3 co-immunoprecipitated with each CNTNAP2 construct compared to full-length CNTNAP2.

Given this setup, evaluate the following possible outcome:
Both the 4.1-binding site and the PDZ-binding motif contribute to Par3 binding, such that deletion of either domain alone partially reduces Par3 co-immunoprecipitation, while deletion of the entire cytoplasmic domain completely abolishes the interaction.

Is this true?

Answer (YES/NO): NO